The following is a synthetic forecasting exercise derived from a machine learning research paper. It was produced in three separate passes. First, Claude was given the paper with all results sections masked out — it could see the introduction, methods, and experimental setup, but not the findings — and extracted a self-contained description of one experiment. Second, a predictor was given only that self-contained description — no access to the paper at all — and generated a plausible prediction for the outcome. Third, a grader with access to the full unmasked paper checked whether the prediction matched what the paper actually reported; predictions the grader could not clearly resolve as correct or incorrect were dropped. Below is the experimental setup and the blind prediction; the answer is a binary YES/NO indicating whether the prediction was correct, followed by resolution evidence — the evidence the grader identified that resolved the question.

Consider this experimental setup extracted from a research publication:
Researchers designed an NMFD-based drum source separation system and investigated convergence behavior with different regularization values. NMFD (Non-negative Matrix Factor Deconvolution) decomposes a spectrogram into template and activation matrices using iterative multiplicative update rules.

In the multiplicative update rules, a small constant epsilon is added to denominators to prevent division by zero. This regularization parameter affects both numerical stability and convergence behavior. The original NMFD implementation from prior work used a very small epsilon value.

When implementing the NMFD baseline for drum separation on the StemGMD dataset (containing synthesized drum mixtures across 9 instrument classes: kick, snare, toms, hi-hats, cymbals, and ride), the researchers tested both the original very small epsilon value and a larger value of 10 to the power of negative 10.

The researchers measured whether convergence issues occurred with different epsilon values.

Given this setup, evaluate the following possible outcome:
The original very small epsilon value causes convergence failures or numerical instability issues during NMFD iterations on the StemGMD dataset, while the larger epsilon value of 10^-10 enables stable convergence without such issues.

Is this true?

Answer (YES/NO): YES